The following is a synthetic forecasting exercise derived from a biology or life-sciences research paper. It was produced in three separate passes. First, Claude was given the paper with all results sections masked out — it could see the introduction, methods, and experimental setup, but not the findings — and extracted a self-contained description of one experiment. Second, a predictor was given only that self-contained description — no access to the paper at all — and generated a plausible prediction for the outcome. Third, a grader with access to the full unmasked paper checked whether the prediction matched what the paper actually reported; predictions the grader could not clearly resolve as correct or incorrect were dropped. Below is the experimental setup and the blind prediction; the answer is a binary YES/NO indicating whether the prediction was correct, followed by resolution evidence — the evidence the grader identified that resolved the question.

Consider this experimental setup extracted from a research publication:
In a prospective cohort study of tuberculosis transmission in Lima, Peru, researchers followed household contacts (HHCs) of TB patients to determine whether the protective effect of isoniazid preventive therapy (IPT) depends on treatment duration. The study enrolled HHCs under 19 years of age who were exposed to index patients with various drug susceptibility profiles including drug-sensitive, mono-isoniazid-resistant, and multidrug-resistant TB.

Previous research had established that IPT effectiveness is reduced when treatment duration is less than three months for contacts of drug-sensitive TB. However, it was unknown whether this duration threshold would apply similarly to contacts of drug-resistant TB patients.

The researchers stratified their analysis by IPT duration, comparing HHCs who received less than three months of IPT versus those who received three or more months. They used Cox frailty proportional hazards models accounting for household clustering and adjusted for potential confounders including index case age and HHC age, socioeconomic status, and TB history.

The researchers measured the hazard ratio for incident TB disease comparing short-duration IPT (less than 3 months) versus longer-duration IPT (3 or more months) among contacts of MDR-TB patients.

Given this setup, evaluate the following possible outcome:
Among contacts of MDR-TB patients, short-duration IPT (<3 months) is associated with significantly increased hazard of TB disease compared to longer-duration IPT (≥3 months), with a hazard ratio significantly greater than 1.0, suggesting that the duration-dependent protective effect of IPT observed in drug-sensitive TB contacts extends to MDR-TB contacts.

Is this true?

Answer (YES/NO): NO